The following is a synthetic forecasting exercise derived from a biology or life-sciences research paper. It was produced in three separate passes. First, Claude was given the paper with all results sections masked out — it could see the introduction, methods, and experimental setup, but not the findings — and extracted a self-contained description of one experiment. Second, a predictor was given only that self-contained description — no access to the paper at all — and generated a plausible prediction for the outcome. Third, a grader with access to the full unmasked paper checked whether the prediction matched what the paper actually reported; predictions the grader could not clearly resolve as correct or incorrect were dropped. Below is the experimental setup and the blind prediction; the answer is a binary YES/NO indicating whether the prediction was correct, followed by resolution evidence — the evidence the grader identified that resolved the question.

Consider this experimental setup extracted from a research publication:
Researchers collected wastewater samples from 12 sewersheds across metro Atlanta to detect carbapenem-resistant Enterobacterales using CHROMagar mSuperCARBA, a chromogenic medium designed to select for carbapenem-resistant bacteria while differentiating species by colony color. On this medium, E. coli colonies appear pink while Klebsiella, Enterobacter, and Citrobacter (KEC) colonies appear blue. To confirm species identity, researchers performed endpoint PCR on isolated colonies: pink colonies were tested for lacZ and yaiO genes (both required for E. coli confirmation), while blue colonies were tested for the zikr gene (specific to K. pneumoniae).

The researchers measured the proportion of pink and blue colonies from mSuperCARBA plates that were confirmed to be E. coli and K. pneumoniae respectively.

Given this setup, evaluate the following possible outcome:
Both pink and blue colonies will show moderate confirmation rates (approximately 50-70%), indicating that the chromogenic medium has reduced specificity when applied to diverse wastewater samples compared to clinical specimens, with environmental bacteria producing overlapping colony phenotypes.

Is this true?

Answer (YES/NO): NO